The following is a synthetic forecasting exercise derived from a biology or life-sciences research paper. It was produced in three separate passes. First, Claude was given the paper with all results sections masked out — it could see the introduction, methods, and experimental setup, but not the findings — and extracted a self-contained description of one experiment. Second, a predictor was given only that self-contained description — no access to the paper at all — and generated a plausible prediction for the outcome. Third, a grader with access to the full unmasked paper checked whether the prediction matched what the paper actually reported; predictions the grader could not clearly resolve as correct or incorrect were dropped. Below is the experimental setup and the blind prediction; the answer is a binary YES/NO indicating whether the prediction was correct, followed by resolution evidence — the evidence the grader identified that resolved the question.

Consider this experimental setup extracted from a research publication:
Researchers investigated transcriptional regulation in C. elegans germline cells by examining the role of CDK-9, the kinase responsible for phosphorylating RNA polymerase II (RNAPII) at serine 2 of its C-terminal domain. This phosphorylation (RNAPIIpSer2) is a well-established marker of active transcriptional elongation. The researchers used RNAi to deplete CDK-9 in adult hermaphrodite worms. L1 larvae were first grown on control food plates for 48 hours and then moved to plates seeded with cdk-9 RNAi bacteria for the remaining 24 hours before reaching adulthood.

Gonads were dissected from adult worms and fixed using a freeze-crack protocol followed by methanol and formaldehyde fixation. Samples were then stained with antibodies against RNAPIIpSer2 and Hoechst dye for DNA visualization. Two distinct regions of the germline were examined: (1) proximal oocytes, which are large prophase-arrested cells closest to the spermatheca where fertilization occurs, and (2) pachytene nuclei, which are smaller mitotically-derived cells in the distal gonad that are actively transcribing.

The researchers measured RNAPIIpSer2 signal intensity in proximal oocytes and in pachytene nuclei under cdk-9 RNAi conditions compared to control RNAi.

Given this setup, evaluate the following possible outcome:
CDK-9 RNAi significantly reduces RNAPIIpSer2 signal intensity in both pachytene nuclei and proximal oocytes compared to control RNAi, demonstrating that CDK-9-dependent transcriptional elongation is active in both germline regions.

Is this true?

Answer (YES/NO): NO